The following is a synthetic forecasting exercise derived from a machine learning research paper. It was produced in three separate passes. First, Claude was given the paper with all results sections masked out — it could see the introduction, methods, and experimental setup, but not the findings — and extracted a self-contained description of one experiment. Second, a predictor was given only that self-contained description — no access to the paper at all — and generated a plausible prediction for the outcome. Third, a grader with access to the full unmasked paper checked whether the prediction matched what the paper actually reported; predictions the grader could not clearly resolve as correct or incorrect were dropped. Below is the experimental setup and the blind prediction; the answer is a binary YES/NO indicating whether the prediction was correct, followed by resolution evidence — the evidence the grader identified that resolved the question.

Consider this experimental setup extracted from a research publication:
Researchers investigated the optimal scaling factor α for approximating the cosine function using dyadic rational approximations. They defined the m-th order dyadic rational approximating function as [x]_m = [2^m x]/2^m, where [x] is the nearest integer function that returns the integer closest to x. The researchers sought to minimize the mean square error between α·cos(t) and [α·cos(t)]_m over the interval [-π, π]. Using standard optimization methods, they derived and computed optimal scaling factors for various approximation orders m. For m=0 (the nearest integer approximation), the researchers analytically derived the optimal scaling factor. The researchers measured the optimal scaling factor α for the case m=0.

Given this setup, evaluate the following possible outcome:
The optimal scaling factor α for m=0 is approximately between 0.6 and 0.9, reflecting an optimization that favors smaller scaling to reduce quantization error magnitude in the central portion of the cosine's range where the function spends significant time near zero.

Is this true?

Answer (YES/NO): NO